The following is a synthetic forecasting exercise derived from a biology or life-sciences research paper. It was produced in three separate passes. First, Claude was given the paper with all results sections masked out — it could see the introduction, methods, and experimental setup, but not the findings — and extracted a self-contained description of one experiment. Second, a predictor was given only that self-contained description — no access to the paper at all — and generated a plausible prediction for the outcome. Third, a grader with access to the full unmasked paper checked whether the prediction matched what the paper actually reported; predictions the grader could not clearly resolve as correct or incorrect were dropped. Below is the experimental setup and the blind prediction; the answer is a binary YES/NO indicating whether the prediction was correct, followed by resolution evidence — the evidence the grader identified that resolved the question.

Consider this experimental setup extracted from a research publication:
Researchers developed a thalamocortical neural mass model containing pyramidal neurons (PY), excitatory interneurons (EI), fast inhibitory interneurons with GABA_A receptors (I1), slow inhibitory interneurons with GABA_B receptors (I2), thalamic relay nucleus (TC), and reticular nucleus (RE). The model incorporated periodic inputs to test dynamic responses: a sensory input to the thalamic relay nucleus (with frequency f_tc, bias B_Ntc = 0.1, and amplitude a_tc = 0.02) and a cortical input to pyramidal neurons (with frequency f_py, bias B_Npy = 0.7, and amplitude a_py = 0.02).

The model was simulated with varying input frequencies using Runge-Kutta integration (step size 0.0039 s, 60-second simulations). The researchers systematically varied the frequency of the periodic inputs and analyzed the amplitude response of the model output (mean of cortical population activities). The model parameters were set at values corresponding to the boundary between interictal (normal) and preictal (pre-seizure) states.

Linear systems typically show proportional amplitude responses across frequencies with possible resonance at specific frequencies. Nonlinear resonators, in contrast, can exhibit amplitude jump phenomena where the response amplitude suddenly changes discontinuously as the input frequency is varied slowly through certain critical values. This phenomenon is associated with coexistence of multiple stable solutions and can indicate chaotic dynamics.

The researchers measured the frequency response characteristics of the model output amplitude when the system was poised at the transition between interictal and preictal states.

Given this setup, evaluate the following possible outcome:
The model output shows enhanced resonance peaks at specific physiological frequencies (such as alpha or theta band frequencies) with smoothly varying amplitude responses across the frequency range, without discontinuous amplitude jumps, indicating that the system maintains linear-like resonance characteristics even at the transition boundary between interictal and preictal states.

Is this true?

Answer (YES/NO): NO